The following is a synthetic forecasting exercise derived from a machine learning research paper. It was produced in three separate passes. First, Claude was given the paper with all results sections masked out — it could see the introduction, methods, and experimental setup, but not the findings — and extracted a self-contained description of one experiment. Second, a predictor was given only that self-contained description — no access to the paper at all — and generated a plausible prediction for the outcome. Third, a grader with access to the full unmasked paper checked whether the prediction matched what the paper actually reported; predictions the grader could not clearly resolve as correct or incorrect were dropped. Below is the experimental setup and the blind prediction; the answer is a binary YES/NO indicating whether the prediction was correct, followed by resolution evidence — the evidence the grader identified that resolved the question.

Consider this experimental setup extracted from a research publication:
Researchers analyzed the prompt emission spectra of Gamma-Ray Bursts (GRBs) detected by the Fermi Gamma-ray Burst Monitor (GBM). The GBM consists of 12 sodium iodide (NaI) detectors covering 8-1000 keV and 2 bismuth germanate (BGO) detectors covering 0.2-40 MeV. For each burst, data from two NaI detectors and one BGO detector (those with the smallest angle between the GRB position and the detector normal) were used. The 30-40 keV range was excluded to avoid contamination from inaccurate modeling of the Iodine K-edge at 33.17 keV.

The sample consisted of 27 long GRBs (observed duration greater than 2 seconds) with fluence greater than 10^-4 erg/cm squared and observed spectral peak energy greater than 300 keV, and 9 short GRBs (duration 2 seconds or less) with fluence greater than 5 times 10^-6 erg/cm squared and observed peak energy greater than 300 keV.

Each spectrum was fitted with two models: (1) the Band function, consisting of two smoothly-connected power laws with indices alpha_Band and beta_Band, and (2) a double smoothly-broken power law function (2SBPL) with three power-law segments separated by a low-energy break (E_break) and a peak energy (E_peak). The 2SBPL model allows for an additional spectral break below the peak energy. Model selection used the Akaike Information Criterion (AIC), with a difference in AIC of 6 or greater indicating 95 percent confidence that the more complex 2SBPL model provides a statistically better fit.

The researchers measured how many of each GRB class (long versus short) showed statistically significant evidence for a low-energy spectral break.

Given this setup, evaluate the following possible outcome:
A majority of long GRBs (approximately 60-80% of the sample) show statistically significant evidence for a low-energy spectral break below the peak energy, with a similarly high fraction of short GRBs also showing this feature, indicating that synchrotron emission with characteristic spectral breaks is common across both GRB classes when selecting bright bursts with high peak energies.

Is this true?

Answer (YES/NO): NO